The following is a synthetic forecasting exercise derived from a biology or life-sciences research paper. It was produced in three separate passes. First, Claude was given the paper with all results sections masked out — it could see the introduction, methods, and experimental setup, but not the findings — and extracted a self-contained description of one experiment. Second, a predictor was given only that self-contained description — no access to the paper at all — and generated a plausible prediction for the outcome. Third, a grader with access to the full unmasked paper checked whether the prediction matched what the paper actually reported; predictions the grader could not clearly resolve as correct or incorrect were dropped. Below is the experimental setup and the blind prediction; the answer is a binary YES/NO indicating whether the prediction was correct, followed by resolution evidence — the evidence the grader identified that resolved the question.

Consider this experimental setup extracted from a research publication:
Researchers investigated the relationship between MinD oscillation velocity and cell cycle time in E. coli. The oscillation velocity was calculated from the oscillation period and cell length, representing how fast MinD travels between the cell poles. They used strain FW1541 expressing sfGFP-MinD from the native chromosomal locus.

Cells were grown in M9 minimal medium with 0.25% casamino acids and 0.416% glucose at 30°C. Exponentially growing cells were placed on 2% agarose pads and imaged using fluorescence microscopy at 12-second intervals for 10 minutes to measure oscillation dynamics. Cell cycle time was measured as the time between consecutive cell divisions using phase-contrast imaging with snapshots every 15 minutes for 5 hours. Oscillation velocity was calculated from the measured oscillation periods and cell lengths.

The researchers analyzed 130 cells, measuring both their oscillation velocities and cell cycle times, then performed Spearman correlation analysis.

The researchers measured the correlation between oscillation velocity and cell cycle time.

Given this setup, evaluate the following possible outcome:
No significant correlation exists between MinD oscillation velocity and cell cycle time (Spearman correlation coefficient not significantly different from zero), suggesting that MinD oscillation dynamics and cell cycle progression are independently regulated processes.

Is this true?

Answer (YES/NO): NO